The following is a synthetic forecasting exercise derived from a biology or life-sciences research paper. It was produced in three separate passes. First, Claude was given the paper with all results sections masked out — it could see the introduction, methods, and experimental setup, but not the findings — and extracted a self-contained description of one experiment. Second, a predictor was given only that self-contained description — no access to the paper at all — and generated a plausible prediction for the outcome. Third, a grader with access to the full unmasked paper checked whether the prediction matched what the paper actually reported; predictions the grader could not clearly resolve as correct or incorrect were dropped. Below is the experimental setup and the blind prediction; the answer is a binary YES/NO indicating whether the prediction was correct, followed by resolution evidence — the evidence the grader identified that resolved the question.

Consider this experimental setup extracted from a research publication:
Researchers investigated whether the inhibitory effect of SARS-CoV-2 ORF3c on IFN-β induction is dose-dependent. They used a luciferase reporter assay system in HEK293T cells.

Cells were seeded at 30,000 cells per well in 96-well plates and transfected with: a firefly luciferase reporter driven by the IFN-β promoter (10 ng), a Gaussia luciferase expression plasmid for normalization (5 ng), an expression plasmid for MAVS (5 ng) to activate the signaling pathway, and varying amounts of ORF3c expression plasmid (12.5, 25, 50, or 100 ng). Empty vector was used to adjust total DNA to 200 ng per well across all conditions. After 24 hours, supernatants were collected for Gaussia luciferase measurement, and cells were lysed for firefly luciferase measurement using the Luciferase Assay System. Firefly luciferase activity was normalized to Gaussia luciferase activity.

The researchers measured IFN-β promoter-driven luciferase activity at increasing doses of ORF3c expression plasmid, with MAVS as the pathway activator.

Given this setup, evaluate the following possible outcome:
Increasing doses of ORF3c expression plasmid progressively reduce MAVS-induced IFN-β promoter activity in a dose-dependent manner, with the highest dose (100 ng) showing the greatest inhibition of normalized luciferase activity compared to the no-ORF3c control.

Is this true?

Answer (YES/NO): NO